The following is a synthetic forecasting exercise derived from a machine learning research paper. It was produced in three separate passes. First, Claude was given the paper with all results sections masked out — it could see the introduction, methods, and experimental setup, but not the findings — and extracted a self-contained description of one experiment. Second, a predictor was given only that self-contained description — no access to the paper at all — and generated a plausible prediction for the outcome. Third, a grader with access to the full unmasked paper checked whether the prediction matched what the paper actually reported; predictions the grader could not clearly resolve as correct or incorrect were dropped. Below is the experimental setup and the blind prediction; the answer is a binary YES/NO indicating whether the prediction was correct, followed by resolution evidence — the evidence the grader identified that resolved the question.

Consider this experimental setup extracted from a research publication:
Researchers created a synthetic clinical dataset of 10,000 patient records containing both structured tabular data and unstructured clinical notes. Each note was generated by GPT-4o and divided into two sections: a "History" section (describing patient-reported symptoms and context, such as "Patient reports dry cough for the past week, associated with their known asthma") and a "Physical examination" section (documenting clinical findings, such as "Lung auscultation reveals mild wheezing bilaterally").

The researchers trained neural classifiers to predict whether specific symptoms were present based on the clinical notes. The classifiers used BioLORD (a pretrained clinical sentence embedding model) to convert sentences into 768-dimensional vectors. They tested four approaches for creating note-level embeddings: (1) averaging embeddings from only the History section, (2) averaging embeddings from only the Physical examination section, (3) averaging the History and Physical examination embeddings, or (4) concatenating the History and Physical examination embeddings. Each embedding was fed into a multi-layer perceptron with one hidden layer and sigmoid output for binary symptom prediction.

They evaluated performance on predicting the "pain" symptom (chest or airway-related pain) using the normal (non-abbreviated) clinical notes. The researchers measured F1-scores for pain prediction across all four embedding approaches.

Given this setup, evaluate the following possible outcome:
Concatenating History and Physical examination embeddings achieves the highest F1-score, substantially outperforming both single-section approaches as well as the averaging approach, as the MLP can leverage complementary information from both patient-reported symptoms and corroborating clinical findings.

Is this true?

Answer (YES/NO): NO